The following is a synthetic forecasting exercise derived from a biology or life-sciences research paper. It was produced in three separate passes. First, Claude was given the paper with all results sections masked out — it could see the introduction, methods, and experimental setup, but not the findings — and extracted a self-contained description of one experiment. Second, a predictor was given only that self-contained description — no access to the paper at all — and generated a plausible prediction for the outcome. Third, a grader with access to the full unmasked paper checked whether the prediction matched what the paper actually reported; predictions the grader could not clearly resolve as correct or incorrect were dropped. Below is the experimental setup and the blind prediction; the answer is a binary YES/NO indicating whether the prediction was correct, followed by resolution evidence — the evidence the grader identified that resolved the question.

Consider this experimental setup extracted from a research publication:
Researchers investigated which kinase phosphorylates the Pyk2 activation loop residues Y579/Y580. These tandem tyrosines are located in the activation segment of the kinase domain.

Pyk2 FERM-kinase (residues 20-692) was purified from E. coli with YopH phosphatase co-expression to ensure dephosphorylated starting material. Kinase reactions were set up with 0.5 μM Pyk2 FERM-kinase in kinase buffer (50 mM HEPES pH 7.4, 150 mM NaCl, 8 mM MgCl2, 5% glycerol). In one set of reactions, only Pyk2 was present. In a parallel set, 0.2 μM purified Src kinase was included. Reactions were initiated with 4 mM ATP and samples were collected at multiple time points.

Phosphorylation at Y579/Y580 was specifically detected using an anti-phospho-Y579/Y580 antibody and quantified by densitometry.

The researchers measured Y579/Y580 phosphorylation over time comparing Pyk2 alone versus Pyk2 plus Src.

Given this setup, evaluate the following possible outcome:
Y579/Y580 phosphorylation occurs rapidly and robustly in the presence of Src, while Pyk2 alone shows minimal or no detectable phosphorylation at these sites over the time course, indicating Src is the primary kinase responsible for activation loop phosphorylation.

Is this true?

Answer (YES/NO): YES